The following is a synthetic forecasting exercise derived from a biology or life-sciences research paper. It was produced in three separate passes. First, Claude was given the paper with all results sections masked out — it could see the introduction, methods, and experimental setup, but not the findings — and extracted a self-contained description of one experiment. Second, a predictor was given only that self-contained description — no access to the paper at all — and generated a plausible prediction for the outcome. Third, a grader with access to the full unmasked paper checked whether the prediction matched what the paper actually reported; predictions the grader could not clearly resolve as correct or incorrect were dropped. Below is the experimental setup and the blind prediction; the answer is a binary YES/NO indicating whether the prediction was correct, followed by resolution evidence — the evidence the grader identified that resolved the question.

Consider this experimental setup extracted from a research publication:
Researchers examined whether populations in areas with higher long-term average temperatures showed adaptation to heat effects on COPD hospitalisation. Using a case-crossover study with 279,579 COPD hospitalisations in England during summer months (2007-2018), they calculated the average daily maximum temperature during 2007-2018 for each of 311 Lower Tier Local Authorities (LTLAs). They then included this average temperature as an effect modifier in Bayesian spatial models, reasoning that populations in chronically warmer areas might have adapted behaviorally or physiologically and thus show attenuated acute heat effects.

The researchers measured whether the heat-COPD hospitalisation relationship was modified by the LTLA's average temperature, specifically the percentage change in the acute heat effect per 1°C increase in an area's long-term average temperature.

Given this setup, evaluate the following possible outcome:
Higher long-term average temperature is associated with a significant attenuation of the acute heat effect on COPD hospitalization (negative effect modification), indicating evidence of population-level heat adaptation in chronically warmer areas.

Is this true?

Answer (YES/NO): NO